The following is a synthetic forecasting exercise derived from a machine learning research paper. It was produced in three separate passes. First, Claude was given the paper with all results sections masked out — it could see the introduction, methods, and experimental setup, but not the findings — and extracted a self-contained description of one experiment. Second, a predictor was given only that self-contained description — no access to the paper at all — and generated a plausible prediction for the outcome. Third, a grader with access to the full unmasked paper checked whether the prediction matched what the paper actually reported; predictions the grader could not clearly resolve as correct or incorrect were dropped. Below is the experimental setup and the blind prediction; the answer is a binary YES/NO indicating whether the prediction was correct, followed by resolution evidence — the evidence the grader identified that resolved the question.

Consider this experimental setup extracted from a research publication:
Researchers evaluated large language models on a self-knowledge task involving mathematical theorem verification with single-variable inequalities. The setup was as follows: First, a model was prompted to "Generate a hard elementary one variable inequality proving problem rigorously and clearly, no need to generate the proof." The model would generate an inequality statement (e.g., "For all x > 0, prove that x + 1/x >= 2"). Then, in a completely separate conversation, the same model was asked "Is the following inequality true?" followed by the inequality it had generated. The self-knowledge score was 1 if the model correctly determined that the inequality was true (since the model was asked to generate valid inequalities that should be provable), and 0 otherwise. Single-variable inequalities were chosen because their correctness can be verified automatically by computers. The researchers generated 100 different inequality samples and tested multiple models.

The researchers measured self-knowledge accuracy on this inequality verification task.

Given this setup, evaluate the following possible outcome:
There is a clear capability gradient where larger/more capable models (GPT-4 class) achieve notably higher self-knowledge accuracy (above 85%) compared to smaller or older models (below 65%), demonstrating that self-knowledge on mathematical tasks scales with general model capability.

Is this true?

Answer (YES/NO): NO